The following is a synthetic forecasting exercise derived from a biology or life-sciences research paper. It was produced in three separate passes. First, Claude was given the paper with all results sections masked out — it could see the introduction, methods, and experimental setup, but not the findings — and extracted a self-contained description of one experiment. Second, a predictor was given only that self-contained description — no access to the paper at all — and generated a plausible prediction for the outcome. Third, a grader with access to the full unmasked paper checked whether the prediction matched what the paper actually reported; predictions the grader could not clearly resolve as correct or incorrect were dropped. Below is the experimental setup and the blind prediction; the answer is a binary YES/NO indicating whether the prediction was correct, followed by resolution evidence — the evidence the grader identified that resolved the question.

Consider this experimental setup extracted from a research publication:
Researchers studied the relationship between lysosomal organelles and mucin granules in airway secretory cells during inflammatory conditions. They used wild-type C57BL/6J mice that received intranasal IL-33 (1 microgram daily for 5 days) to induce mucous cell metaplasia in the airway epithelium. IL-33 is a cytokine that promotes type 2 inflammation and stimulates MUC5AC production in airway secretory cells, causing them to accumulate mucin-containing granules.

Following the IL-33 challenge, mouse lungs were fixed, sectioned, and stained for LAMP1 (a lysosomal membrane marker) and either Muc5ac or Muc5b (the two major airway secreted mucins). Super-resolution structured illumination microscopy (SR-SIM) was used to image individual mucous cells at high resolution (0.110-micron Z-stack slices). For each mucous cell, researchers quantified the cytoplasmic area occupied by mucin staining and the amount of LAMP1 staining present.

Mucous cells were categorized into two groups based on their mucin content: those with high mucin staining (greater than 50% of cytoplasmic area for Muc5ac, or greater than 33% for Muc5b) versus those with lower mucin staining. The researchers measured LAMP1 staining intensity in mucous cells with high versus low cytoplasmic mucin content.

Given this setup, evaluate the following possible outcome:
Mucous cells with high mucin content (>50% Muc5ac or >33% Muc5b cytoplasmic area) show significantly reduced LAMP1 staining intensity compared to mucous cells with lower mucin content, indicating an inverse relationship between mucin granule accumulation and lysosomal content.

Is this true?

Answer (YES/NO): YES